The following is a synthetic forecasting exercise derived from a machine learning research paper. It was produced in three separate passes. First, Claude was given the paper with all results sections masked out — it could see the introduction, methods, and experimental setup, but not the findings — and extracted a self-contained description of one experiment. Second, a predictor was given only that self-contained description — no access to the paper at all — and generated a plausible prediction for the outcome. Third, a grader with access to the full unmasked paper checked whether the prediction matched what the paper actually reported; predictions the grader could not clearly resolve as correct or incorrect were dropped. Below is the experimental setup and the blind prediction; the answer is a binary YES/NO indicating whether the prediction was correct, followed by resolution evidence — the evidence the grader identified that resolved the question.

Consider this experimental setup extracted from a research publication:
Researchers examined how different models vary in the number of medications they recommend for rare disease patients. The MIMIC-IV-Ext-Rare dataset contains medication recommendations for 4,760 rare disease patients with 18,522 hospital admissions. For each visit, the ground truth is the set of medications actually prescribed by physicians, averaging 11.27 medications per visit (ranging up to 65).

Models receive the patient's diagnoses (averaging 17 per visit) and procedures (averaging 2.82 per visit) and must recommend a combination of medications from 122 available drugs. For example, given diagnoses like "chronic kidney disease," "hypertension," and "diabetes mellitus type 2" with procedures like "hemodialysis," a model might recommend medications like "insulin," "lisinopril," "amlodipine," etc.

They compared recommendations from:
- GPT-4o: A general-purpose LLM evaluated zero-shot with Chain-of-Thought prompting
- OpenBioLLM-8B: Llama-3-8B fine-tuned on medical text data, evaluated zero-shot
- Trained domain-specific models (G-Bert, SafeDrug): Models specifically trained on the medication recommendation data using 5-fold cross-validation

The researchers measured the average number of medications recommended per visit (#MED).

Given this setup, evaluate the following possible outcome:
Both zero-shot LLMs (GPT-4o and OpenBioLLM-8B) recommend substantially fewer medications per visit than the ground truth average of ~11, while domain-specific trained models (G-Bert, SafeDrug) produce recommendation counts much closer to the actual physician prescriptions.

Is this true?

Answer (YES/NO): NO